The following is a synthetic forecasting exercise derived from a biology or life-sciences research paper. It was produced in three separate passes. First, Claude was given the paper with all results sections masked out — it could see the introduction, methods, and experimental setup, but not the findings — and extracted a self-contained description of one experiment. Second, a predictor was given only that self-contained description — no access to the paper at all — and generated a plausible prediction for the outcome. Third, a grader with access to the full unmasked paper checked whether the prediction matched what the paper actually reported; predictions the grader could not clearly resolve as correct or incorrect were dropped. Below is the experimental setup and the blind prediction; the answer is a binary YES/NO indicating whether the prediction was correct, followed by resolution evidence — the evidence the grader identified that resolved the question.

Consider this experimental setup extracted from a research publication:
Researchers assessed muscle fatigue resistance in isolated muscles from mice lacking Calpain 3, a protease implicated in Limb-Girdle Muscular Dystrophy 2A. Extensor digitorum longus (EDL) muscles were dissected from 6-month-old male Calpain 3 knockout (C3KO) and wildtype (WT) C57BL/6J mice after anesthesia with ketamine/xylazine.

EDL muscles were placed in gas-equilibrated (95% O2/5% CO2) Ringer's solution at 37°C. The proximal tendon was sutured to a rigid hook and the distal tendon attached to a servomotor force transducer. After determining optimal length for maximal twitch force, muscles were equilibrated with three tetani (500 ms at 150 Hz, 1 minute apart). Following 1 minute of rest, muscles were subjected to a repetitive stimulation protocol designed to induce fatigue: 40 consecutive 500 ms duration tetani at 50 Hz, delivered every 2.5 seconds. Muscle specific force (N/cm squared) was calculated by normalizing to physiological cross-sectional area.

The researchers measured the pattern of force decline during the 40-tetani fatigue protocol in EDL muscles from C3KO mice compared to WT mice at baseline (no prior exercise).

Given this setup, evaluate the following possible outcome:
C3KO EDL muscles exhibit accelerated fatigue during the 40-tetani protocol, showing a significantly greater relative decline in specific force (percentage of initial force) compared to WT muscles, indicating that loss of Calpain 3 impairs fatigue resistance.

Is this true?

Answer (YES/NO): NO